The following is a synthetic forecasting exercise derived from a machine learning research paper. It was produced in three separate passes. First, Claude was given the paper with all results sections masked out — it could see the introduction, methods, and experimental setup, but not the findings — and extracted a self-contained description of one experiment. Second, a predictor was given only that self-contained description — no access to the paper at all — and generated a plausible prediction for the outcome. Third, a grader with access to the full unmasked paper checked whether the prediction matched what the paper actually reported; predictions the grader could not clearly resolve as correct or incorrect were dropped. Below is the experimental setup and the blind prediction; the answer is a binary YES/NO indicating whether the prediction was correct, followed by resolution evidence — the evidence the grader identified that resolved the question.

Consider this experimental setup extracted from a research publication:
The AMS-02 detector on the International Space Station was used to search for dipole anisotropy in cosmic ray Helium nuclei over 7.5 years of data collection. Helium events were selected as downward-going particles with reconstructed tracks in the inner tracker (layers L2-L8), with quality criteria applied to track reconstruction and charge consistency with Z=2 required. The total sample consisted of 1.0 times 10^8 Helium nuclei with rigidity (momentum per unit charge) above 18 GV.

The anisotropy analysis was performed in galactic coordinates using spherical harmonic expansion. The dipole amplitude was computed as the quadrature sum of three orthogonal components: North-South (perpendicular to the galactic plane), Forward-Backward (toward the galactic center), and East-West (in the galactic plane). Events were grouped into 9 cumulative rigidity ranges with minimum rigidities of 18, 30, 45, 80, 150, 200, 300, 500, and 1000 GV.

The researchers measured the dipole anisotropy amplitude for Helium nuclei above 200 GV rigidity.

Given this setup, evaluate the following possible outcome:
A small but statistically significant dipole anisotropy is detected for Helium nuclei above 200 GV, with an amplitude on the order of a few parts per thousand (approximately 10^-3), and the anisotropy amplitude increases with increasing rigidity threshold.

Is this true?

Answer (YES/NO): NO